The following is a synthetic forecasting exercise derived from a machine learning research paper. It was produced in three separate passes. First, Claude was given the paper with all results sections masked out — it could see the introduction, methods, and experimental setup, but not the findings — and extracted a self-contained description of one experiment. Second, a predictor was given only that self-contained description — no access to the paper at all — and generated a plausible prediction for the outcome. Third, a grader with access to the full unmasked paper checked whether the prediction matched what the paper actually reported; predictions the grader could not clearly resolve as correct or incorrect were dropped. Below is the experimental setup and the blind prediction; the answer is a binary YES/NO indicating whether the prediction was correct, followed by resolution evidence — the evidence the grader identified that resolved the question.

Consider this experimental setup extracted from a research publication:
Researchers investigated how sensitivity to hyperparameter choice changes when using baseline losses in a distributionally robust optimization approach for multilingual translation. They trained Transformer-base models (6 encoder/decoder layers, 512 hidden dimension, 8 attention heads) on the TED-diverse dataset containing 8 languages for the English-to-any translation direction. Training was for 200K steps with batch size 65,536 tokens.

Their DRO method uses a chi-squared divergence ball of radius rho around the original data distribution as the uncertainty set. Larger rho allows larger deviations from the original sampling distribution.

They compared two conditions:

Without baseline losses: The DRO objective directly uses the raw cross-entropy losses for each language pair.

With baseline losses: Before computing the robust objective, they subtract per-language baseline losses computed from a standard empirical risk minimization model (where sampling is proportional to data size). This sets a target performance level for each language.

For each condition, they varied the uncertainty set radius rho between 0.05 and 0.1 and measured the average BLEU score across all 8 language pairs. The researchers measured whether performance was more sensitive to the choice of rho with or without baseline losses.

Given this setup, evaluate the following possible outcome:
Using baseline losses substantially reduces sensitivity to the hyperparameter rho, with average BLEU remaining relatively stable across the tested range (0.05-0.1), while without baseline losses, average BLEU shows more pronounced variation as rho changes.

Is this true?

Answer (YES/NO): YES